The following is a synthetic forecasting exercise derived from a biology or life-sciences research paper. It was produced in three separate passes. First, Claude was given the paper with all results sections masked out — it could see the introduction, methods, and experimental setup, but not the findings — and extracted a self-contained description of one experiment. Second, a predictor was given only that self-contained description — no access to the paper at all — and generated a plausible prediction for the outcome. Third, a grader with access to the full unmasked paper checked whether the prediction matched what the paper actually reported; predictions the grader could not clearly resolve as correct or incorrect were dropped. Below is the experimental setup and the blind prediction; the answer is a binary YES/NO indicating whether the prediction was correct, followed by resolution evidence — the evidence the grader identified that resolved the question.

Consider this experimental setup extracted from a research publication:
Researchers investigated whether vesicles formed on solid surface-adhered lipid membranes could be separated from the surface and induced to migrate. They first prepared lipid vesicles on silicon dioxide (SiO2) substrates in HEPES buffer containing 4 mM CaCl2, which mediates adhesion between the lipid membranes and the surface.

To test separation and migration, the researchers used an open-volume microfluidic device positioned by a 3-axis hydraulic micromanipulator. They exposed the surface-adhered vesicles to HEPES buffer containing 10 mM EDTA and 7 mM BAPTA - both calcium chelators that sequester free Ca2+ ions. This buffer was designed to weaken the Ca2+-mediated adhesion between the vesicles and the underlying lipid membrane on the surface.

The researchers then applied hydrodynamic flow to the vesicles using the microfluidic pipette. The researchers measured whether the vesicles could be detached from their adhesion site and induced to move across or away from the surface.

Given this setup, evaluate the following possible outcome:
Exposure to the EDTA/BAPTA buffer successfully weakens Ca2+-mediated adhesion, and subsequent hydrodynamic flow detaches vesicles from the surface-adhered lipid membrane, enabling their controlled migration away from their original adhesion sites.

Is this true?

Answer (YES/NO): YES